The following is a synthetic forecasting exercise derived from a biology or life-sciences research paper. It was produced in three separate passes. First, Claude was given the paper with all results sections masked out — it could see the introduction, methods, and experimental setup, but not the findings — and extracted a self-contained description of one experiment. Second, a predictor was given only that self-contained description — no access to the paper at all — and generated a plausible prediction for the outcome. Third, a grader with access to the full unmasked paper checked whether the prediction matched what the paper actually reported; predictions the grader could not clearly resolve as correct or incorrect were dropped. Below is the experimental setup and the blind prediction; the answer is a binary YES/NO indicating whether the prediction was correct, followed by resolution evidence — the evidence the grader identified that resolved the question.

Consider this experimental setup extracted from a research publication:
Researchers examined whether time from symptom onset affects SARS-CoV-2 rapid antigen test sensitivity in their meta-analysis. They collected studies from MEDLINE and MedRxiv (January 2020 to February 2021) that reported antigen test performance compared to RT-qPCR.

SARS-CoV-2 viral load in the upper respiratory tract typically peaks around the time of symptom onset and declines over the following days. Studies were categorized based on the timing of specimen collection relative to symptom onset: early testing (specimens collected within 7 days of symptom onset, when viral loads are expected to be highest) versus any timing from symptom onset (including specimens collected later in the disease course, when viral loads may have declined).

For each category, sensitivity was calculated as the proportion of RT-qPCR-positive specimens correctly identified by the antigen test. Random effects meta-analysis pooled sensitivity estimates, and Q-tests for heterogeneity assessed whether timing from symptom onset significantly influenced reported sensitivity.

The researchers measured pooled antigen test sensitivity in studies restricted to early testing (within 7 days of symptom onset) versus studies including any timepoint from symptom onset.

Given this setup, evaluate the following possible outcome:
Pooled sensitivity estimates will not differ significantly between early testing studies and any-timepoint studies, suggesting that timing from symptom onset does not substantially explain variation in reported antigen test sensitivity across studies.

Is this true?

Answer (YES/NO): NO